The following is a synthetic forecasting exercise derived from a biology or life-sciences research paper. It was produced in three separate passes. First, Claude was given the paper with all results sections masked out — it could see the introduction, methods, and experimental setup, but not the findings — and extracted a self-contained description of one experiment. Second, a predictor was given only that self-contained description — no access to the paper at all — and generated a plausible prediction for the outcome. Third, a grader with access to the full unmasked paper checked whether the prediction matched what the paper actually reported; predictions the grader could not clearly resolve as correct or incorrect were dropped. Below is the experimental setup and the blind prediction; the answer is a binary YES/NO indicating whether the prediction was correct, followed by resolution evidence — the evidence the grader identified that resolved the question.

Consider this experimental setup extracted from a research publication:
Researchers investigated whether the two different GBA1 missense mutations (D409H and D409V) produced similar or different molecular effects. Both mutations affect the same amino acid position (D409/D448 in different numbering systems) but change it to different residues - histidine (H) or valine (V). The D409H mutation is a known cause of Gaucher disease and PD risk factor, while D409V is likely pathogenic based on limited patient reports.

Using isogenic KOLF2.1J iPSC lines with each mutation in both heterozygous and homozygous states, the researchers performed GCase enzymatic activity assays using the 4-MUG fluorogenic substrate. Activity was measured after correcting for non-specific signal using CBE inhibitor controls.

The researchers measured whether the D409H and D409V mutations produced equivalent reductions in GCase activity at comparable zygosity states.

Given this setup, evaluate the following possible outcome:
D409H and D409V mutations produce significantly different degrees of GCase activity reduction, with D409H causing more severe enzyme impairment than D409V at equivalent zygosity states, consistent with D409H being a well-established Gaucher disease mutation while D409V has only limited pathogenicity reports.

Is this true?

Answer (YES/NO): NO